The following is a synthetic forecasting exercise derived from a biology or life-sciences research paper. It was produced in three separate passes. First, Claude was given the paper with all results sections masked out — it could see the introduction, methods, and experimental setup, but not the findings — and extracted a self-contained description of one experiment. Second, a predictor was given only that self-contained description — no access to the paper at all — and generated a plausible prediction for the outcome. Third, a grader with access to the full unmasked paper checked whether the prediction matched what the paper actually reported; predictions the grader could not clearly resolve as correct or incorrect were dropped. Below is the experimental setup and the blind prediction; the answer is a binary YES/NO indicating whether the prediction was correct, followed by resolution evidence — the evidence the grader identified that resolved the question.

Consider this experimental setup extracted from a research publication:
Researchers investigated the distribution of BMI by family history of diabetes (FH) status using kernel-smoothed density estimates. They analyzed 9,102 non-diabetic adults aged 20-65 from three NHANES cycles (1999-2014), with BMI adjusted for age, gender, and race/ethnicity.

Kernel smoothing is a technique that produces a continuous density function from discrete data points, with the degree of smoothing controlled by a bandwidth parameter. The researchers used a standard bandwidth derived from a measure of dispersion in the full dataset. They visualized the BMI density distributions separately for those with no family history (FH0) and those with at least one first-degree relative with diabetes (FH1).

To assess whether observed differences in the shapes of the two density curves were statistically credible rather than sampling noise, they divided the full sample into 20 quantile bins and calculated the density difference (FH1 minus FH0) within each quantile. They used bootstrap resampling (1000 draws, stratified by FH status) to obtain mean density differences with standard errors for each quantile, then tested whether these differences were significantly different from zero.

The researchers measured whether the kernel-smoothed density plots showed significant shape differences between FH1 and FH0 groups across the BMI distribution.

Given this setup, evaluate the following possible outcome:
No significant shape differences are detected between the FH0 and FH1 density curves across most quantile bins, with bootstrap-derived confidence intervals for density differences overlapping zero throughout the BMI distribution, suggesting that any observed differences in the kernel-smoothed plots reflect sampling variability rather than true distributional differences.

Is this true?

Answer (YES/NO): NO